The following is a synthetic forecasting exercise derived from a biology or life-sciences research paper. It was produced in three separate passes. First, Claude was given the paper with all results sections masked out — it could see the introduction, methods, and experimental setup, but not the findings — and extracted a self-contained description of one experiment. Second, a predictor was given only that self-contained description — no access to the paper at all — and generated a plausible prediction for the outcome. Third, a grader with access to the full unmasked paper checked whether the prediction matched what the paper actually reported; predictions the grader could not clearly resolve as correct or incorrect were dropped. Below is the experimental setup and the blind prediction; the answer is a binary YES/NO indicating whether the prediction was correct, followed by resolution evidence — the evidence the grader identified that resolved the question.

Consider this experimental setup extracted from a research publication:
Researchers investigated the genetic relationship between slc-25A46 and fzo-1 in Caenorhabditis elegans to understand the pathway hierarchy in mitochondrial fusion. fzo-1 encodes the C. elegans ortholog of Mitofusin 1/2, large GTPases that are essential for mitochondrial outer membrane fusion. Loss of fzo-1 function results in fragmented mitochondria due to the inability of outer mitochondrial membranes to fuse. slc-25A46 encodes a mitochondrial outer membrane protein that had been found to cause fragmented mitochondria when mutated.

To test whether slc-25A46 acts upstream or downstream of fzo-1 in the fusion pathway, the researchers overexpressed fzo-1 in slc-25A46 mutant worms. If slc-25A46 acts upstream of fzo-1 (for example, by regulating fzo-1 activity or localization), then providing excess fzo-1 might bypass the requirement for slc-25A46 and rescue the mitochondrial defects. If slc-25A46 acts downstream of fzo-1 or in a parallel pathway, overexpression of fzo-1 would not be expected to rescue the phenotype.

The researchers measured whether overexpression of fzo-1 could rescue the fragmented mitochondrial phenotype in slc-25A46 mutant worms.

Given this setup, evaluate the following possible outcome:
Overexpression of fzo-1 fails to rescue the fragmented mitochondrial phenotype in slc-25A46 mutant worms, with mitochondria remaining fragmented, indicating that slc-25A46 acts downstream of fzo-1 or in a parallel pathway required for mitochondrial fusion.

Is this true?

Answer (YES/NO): NO